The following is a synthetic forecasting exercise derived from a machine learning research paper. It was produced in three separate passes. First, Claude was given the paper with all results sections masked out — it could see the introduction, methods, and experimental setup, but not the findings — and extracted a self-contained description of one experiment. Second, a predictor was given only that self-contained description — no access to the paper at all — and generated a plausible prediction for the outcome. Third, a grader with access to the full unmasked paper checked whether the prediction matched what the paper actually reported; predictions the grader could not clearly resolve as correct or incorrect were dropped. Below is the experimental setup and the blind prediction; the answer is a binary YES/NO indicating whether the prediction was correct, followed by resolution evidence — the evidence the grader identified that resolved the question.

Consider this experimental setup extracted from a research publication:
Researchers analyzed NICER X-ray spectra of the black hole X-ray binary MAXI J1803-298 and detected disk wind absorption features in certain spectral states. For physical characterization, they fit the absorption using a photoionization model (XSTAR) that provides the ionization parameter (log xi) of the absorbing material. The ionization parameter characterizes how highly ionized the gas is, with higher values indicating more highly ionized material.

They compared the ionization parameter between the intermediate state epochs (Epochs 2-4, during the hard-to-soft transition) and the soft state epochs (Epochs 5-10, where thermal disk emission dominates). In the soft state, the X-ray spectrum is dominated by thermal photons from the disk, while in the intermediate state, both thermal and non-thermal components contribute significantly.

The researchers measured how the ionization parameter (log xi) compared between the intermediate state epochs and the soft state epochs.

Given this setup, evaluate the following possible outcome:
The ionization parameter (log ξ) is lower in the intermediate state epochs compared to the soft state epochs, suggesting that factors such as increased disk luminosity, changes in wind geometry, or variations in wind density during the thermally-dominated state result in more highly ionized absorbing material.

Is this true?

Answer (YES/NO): YES